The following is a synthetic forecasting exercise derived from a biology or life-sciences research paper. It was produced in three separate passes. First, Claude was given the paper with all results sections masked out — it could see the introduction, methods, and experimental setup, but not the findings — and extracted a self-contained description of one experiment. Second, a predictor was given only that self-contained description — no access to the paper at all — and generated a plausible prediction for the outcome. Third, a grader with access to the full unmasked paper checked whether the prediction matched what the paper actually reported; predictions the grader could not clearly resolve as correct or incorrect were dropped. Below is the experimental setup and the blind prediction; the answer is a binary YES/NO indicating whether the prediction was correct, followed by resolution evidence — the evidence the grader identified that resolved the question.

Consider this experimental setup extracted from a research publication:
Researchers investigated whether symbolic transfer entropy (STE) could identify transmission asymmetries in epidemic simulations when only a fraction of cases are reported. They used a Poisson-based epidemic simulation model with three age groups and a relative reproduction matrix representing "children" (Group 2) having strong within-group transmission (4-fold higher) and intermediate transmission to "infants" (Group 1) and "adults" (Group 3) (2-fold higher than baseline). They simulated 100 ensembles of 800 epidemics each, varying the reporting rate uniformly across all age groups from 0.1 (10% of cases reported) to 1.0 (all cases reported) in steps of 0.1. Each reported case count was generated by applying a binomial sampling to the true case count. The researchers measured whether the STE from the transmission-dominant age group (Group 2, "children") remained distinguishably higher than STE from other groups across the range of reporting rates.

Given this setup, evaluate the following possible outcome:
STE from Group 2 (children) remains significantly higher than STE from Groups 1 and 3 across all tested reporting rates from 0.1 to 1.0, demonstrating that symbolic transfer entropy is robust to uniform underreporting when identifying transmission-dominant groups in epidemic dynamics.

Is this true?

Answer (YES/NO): YES